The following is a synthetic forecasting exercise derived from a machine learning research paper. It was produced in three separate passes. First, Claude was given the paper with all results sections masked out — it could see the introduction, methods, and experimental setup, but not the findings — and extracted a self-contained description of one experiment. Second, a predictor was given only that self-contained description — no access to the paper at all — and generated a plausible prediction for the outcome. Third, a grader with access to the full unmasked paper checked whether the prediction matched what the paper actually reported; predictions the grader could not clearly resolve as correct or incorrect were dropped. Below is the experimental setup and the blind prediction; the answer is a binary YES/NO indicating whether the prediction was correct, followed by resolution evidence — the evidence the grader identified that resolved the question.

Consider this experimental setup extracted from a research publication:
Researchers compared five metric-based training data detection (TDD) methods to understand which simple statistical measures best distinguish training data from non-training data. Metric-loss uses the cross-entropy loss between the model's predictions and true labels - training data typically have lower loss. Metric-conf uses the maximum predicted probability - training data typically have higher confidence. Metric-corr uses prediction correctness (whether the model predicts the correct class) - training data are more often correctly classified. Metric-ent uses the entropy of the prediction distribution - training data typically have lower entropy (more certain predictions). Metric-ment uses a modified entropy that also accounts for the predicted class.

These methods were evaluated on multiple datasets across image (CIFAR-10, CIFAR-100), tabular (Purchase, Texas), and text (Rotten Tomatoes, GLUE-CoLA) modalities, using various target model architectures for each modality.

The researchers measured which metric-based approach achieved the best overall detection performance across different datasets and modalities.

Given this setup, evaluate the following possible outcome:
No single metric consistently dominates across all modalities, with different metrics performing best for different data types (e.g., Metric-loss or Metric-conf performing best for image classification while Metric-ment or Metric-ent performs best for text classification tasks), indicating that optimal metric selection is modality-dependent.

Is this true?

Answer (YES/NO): NO